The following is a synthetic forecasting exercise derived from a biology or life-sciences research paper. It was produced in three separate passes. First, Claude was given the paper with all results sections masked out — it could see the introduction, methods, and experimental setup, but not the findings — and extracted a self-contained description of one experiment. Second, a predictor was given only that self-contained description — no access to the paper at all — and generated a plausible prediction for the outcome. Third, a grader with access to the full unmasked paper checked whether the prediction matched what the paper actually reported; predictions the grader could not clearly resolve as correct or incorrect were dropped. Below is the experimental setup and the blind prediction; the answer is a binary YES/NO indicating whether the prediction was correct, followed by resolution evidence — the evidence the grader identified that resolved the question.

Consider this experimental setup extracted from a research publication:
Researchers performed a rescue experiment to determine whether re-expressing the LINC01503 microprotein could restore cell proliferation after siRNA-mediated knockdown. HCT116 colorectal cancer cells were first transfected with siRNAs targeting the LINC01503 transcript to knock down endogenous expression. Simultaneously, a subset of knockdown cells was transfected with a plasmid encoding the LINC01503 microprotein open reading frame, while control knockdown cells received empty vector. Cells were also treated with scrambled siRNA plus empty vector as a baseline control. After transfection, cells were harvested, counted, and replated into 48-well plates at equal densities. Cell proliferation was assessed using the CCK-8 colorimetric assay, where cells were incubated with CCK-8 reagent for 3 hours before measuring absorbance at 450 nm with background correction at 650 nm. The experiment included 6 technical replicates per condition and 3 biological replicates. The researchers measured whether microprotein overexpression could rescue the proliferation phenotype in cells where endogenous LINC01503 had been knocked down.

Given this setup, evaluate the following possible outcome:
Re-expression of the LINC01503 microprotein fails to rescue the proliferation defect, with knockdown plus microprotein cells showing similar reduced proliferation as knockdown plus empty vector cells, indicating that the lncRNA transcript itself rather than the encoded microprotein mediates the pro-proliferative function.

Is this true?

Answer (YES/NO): NO